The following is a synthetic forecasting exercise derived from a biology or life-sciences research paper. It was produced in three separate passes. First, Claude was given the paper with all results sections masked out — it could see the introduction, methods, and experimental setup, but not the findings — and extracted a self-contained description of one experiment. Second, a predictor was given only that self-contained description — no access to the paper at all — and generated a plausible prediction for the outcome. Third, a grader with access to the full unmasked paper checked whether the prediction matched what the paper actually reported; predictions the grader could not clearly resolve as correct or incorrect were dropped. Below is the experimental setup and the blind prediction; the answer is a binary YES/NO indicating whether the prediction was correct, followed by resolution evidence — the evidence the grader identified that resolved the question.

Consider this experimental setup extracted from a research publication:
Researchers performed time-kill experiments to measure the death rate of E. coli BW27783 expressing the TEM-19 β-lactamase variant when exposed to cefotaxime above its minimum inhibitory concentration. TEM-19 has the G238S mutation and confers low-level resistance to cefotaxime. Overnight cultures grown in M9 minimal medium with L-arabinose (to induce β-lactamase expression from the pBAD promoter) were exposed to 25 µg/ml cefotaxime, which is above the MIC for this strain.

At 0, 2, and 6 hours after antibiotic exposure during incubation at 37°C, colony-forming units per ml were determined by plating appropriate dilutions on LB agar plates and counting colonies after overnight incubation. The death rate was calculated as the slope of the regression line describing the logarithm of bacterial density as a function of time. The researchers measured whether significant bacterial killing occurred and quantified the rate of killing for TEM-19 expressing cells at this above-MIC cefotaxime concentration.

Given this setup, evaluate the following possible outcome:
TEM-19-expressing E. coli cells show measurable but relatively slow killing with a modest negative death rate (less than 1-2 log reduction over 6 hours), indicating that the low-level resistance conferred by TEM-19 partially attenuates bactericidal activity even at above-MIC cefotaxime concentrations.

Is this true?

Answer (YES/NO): NO